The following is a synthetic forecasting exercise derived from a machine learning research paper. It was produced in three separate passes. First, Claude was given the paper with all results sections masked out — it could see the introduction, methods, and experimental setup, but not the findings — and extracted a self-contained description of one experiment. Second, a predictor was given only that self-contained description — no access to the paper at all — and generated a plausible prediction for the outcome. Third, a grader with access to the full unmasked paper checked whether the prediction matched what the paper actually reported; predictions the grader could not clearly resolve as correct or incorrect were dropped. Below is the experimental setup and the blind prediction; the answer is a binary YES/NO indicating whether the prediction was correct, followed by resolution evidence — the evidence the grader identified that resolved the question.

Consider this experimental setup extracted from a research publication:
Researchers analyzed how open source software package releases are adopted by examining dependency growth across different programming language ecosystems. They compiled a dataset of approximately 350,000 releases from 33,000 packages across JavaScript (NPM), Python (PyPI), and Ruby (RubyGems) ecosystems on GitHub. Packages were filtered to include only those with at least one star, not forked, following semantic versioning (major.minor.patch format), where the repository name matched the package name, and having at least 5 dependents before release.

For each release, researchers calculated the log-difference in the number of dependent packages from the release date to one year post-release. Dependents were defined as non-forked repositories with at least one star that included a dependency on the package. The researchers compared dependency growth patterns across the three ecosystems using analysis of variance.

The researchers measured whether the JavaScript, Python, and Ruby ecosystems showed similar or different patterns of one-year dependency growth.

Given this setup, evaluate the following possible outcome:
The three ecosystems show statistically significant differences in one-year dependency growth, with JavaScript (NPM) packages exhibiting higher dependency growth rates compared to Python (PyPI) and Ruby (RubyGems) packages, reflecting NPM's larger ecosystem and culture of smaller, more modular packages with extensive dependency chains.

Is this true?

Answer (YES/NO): NO